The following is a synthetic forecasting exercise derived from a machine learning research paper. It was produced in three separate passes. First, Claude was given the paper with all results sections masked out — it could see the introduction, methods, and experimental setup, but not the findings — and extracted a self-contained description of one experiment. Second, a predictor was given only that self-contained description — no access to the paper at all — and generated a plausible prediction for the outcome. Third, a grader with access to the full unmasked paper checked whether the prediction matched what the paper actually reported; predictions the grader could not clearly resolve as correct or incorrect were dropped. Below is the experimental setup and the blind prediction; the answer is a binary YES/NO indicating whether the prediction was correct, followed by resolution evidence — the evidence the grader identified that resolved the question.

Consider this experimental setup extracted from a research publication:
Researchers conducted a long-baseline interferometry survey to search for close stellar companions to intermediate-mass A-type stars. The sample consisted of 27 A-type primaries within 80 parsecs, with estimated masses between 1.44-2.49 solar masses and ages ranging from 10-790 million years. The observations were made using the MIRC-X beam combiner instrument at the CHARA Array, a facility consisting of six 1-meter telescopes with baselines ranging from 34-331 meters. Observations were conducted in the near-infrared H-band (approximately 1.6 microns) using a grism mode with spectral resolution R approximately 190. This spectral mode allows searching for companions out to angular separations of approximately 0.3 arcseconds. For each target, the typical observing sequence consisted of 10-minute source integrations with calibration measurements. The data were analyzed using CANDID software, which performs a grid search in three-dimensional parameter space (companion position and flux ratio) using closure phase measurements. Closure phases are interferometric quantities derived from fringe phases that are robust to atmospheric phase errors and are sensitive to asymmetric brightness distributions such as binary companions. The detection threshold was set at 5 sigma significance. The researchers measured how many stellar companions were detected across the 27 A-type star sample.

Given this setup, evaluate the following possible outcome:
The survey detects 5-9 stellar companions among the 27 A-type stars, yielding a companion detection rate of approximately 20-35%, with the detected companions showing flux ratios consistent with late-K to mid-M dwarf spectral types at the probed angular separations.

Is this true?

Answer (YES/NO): NO